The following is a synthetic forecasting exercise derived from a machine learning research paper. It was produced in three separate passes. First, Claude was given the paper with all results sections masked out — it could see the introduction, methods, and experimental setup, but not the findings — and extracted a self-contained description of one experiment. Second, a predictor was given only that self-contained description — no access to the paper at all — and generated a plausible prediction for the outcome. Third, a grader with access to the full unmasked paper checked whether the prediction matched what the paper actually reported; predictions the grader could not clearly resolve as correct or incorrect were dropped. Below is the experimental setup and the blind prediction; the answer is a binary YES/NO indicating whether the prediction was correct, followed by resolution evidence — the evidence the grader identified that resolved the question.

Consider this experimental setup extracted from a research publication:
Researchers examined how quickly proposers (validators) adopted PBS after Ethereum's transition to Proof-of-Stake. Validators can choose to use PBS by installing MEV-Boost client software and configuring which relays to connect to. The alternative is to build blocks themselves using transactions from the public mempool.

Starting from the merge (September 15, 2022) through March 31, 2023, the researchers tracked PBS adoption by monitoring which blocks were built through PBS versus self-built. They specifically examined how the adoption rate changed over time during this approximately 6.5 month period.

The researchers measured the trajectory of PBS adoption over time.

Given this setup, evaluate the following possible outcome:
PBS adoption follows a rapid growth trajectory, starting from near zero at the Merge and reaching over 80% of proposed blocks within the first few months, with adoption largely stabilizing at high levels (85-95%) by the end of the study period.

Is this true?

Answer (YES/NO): NO